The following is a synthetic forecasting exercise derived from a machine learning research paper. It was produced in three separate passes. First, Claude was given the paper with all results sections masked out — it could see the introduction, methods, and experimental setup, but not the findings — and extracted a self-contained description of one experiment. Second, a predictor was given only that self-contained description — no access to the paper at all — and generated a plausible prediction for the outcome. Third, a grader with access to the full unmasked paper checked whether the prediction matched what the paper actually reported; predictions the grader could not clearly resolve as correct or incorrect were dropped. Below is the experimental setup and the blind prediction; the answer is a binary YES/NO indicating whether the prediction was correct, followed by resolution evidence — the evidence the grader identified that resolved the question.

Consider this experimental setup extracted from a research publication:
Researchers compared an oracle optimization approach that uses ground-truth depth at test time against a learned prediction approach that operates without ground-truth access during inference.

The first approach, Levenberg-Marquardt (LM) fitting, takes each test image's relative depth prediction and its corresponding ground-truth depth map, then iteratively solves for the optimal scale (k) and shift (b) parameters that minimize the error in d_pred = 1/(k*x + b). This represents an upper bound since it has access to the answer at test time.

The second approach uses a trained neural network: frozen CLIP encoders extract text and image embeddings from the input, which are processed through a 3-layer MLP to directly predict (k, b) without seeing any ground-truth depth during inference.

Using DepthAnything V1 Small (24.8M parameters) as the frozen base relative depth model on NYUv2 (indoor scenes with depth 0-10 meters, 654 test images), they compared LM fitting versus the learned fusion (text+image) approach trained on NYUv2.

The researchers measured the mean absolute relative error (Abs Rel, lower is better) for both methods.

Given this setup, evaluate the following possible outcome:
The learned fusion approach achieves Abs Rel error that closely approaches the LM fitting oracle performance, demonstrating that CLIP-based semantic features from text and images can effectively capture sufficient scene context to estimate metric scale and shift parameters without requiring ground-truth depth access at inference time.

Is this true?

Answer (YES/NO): NO